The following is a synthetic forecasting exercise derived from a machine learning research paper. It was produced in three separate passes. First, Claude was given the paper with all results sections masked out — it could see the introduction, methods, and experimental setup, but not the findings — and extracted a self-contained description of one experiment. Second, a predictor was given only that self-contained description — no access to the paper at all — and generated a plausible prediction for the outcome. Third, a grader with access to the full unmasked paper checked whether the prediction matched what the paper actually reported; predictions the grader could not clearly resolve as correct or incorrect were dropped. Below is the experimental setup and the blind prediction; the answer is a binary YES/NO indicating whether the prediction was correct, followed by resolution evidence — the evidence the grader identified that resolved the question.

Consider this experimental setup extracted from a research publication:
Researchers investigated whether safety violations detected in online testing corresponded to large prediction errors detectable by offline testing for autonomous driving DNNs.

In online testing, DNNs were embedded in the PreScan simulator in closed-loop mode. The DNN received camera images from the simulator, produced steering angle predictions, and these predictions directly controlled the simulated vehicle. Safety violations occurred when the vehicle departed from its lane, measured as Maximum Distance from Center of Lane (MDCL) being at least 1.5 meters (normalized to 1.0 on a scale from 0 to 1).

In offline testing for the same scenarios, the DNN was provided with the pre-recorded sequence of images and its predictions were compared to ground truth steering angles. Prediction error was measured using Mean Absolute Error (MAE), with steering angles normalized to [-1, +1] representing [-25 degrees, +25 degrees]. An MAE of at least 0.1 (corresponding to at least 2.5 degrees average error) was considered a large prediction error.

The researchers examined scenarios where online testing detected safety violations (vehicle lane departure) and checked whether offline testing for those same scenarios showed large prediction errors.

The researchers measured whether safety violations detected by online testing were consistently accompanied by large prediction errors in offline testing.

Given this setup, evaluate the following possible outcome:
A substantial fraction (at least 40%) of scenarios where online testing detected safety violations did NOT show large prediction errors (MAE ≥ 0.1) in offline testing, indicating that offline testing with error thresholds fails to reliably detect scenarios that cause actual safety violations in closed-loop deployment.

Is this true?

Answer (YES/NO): YES